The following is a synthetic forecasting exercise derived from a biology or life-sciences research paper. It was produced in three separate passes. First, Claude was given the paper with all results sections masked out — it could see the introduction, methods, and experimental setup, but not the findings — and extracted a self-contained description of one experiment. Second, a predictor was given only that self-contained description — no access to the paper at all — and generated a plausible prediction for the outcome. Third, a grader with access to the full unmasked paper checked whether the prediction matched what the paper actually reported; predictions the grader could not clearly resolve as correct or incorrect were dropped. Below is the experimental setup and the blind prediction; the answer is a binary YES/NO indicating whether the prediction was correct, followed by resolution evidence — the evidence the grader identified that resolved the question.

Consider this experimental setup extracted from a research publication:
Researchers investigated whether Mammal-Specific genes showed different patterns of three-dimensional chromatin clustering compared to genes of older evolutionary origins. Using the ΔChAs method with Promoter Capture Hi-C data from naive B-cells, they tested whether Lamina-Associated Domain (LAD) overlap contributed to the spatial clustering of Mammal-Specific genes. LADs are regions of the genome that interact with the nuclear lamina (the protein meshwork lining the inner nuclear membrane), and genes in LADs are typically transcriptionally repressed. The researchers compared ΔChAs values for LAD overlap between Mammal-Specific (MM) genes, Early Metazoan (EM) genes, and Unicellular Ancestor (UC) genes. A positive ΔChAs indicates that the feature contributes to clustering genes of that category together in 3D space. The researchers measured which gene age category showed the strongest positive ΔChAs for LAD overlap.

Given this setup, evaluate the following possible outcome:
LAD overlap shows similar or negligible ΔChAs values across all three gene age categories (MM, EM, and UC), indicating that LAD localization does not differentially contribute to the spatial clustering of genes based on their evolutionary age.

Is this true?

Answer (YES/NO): NO